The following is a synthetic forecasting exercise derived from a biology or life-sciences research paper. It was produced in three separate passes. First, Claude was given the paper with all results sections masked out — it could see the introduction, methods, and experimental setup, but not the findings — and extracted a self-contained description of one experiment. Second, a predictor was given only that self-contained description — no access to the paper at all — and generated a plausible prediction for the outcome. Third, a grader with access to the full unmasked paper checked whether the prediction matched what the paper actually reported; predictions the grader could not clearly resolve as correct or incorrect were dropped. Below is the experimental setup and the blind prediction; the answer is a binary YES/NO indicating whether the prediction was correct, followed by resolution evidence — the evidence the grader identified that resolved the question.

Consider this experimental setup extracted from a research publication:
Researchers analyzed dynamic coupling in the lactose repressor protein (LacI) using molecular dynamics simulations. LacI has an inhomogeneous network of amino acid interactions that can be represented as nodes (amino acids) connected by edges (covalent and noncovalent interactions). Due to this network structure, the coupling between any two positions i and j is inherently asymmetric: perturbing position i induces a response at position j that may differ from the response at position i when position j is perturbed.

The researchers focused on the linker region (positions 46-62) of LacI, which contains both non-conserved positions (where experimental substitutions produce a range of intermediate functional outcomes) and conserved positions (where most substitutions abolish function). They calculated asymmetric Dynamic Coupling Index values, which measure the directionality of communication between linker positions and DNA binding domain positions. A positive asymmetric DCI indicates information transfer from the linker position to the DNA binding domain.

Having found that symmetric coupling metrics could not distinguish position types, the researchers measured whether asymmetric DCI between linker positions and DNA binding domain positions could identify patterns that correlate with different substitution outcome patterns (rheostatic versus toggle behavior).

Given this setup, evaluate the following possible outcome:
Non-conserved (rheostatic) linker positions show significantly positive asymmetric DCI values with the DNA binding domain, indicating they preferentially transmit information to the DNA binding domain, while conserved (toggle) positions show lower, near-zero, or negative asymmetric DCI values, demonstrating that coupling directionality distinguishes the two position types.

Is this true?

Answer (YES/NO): NO